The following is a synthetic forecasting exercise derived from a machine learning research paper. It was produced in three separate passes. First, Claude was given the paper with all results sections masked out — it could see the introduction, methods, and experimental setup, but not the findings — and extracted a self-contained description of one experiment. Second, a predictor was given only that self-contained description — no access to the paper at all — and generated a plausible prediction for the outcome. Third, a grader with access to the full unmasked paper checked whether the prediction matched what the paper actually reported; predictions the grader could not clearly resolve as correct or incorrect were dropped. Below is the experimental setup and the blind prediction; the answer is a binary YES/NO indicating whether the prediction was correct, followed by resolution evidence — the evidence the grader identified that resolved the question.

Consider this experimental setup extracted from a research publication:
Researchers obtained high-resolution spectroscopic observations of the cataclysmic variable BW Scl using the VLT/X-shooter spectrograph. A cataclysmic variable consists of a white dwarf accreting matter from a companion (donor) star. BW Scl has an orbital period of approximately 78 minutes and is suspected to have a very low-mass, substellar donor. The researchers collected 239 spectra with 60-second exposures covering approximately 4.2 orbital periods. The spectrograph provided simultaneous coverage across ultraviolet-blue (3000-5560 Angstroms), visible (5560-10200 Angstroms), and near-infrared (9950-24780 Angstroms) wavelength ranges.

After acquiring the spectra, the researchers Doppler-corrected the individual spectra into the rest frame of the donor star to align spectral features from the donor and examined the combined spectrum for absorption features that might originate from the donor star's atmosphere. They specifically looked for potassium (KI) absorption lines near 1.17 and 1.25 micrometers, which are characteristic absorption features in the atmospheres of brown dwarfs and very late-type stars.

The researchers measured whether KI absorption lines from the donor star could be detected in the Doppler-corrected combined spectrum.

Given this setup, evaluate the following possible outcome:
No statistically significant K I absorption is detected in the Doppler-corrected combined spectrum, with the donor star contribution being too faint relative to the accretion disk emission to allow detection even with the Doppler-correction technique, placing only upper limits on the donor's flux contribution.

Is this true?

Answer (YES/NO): NO